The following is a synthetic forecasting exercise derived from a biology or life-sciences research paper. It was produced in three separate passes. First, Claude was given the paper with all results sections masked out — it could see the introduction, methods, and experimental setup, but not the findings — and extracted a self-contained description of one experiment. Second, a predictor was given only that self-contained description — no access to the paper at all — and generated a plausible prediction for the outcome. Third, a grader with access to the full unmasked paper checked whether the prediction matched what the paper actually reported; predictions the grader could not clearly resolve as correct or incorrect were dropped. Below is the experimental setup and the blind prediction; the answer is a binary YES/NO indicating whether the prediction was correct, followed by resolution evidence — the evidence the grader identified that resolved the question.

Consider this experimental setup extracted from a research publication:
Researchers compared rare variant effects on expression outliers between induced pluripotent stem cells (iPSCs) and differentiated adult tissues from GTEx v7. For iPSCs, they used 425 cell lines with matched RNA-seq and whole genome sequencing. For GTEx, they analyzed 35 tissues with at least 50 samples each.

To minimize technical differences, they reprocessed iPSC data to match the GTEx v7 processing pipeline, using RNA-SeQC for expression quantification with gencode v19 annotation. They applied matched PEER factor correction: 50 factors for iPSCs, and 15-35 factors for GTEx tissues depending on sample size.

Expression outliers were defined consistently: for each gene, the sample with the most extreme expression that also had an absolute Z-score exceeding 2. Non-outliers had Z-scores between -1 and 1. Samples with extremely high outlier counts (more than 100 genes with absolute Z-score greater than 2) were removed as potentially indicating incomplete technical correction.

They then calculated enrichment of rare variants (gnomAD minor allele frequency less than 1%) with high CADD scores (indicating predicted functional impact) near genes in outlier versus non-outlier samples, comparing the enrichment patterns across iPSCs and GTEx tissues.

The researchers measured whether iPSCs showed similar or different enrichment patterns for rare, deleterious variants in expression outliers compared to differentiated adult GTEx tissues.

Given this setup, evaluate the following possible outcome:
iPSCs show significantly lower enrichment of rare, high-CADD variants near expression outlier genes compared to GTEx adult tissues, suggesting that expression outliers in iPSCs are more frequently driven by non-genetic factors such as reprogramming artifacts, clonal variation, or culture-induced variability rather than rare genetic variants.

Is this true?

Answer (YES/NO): NO